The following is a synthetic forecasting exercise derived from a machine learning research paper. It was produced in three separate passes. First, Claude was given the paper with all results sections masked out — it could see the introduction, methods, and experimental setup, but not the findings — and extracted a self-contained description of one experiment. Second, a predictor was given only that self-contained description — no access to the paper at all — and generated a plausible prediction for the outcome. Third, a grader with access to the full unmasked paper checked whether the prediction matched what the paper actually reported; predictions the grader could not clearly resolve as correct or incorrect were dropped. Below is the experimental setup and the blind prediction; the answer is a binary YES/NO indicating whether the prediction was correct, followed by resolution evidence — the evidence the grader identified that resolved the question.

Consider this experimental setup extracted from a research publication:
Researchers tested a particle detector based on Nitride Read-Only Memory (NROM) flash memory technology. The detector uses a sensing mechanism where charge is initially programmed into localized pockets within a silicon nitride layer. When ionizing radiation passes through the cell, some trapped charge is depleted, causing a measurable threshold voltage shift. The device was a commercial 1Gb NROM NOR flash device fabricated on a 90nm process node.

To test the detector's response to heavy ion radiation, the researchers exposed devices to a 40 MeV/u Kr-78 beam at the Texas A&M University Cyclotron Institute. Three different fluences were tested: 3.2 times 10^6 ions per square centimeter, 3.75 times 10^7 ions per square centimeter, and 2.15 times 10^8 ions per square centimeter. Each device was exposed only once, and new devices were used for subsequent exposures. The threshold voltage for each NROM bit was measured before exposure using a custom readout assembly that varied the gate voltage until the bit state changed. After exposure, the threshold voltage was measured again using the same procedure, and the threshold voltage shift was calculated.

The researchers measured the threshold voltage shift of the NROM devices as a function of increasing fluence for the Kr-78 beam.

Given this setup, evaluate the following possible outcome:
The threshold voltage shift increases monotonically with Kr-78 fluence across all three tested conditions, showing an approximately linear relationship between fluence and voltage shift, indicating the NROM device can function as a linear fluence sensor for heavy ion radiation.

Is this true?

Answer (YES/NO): YES